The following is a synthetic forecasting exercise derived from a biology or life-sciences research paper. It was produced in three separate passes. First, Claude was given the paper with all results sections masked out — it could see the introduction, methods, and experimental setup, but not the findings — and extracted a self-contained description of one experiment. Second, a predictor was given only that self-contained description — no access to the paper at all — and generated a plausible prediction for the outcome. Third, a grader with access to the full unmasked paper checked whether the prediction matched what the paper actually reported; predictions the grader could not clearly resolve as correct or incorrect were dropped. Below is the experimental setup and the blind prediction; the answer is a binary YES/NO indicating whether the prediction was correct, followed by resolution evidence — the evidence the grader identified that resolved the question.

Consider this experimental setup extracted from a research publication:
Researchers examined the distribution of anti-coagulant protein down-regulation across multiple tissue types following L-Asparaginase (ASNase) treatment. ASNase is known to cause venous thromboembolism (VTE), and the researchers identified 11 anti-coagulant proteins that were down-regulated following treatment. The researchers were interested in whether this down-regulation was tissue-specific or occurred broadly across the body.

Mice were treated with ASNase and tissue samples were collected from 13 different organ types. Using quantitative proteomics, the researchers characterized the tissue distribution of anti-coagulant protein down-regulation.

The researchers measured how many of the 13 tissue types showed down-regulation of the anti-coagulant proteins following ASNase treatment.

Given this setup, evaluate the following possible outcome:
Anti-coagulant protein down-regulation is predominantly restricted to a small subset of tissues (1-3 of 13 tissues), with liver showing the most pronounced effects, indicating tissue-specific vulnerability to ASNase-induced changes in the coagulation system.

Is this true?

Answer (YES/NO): NO